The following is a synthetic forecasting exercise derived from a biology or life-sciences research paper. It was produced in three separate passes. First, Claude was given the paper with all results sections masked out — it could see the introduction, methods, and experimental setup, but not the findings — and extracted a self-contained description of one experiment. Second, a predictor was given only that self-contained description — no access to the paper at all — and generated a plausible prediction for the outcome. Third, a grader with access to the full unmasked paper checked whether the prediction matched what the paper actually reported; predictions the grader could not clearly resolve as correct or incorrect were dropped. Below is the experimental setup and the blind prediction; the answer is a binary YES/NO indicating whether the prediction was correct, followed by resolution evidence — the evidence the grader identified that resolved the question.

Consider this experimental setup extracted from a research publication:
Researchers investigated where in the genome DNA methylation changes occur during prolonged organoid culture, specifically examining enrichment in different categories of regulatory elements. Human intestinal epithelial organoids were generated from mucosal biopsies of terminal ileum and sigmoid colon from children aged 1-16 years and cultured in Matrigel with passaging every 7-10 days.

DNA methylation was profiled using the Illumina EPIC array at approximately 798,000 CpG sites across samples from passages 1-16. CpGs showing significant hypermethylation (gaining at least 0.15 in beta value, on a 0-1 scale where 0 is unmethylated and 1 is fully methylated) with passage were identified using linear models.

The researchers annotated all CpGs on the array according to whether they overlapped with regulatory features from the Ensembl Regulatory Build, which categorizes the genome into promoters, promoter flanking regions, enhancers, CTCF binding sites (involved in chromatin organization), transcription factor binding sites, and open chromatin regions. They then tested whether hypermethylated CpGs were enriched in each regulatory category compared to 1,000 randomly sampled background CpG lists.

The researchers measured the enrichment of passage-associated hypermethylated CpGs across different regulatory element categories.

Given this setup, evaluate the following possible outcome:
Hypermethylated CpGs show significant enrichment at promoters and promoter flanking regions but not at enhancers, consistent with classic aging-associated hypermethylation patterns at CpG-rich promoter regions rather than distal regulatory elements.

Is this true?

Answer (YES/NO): NO